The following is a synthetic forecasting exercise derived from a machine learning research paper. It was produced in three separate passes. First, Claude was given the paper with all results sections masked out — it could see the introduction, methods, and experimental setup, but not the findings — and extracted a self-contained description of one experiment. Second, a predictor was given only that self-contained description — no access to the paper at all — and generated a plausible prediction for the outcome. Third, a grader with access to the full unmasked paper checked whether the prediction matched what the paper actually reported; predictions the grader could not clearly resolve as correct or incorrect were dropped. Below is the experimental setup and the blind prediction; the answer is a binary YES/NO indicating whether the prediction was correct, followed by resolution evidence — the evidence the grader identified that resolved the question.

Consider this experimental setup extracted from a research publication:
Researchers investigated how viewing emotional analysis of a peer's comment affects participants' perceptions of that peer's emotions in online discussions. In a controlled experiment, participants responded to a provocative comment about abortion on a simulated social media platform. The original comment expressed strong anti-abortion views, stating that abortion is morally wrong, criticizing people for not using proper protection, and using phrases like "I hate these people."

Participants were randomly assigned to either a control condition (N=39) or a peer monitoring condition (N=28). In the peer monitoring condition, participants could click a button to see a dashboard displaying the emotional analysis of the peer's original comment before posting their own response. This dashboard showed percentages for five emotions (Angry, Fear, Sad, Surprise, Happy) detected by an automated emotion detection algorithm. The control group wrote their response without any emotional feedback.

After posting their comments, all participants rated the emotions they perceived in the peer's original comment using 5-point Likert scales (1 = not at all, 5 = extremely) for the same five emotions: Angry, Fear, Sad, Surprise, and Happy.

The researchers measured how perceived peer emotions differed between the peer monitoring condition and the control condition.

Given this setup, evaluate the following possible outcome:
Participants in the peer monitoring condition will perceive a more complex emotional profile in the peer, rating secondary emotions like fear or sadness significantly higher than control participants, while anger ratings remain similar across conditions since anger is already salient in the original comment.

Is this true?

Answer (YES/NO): NO